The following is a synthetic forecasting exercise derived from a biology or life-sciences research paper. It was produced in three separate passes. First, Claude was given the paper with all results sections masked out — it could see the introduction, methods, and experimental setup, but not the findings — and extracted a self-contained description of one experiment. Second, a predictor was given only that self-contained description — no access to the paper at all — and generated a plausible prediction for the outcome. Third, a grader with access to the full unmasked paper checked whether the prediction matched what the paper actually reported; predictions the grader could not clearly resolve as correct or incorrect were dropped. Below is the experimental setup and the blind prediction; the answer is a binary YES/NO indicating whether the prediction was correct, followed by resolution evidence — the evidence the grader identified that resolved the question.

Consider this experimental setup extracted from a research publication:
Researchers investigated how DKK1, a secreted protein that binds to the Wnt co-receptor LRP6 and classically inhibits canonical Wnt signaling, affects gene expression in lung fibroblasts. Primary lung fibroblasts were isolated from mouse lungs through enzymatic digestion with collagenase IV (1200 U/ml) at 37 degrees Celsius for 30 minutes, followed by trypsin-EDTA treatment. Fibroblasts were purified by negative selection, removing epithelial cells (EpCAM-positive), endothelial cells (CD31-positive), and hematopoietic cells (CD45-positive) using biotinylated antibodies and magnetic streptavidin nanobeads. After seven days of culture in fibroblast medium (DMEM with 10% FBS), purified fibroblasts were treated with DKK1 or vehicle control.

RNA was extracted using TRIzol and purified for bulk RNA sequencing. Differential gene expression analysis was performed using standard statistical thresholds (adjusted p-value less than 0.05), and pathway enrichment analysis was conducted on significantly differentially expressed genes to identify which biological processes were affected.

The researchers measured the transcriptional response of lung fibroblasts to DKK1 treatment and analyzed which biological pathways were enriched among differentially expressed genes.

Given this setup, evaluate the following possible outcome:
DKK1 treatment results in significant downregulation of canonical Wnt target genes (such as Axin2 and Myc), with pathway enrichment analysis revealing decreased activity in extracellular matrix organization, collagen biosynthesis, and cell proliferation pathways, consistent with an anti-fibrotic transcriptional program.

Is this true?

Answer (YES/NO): NO